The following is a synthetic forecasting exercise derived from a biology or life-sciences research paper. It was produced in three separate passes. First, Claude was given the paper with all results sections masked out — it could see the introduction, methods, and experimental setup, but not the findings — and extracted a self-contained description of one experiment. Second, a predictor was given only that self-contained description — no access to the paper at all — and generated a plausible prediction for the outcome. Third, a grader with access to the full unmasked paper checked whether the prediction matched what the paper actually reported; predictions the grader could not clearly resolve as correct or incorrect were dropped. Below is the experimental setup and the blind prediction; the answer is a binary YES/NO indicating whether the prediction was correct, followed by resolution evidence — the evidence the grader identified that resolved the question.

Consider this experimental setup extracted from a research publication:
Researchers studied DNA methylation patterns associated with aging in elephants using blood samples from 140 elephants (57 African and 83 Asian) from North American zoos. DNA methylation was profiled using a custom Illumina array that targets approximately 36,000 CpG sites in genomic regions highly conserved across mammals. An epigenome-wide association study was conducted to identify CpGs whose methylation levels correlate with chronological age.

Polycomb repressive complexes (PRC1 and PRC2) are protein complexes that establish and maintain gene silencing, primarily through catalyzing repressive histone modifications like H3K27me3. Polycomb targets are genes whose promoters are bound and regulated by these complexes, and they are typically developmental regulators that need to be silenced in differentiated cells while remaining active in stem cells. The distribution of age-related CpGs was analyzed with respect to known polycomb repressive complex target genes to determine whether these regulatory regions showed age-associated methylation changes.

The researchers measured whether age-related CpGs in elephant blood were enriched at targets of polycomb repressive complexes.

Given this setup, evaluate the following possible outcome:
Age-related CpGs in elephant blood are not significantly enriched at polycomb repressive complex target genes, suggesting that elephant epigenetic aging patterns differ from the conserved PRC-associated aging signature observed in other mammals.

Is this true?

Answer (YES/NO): NO